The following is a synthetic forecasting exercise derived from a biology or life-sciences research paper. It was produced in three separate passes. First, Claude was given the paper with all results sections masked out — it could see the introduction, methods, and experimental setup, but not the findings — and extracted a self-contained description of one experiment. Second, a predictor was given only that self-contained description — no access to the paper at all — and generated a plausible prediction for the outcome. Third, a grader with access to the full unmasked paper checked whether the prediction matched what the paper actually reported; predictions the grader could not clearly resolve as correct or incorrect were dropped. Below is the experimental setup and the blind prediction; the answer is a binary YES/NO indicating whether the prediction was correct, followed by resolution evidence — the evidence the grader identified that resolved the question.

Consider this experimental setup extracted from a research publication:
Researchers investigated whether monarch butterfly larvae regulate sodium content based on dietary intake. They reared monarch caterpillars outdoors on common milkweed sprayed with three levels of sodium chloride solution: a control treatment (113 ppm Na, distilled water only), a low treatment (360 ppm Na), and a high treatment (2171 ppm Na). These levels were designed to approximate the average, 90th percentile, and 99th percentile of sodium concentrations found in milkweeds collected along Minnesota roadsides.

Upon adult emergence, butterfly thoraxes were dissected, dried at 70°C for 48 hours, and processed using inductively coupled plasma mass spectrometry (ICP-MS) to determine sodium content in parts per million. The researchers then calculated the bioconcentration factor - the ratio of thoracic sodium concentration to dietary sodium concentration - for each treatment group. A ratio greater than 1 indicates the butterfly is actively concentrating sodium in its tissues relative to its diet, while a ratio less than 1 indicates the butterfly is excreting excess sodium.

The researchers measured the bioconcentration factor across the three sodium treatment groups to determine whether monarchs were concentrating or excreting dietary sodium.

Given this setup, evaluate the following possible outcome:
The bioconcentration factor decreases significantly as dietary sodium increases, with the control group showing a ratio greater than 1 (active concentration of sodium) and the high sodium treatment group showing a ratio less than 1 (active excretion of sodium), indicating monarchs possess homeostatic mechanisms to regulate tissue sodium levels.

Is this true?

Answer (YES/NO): YES